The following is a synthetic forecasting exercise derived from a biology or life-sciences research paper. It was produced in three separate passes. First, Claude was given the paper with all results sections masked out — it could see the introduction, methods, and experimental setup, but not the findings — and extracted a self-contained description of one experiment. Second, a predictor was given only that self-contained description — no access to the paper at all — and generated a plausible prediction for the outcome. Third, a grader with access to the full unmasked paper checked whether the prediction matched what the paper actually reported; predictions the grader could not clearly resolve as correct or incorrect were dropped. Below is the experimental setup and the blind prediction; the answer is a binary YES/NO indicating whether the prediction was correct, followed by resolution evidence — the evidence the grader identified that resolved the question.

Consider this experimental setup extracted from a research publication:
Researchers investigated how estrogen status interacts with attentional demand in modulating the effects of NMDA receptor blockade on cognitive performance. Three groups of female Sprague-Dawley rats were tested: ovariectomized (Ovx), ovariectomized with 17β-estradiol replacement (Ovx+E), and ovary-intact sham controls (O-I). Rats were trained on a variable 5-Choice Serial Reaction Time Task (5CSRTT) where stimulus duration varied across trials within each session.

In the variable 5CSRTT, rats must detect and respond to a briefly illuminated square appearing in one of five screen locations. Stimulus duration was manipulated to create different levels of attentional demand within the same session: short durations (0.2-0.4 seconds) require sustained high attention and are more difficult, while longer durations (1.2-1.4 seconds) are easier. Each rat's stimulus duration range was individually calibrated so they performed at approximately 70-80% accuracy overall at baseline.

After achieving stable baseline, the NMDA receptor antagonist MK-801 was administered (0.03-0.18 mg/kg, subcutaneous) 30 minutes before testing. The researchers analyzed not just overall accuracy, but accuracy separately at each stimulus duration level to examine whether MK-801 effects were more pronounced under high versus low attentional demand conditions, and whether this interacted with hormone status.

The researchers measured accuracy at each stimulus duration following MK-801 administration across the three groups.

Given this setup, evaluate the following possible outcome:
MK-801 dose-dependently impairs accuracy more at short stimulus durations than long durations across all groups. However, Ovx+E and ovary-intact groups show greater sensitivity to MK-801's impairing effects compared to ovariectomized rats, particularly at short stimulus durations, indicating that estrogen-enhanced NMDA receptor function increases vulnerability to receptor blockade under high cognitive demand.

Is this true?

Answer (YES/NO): NO